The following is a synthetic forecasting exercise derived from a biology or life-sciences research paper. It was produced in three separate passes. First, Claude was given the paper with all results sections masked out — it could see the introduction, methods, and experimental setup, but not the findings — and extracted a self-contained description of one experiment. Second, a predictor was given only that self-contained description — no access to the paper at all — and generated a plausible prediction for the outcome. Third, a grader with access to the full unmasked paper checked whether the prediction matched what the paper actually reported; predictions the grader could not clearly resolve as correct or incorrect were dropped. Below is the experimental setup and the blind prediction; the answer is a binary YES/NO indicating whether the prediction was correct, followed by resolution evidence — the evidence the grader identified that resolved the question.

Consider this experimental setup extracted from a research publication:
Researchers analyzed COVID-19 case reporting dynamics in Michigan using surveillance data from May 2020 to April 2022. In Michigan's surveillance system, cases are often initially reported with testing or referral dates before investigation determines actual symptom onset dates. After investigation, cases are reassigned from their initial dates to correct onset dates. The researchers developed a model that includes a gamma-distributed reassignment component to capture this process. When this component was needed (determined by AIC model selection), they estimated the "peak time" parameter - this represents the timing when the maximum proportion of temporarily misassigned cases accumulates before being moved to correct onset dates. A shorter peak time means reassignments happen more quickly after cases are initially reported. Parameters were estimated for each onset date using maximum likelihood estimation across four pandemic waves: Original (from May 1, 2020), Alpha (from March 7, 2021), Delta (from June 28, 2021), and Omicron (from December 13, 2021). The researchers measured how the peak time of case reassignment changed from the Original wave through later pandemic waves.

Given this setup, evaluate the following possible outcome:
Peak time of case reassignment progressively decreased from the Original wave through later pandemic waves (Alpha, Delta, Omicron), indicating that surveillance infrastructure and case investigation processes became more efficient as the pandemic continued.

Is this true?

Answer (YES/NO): YES